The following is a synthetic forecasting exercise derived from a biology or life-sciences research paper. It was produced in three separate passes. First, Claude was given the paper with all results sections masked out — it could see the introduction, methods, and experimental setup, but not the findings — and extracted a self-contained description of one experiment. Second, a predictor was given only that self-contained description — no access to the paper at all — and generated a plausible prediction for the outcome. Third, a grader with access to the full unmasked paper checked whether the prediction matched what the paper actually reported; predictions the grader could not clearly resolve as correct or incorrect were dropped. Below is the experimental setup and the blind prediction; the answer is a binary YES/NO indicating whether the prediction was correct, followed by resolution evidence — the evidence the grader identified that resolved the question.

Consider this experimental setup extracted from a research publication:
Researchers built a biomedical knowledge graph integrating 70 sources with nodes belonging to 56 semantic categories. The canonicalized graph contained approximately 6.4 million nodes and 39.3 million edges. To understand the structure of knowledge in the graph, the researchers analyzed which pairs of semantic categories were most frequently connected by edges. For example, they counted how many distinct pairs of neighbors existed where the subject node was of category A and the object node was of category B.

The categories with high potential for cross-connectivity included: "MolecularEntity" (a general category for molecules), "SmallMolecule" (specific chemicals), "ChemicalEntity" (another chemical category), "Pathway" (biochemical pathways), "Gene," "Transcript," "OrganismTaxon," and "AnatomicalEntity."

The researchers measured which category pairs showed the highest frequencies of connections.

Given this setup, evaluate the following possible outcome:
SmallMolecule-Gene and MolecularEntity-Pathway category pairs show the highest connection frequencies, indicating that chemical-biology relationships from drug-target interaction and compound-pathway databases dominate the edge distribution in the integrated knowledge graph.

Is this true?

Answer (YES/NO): NO